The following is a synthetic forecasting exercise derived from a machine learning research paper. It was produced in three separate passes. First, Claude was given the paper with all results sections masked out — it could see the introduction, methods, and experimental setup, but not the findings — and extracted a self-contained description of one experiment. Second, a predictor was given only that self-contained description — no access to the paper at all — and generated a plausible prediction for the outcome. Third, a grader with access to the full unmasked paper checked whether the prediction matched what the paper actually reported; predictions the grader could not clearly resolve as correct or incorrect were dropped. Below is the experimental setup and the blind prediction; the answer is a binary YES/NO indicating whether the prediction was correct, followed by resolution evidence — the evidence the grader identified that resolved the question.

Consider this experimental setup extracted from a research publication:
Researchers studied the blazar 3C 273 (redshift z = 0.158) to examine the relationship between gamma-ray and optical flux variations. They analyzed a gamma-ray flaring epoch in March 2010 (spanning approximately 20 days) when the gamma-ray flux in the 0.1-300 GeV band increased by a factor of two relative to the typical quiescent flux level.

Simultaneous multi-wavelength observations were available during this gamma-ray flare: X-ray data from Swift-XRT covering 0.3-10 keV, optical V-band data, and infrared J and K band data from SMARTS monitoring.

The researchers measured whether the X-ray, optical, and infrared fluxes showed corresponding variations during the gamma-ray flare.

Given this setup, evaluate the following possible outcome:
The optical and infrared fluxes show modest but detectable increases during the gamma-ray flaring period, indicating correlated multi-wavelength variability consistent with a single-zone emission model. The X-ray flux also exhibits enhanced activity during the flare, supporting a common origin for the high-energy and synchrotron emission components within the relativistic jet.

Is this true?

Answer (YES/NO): NO